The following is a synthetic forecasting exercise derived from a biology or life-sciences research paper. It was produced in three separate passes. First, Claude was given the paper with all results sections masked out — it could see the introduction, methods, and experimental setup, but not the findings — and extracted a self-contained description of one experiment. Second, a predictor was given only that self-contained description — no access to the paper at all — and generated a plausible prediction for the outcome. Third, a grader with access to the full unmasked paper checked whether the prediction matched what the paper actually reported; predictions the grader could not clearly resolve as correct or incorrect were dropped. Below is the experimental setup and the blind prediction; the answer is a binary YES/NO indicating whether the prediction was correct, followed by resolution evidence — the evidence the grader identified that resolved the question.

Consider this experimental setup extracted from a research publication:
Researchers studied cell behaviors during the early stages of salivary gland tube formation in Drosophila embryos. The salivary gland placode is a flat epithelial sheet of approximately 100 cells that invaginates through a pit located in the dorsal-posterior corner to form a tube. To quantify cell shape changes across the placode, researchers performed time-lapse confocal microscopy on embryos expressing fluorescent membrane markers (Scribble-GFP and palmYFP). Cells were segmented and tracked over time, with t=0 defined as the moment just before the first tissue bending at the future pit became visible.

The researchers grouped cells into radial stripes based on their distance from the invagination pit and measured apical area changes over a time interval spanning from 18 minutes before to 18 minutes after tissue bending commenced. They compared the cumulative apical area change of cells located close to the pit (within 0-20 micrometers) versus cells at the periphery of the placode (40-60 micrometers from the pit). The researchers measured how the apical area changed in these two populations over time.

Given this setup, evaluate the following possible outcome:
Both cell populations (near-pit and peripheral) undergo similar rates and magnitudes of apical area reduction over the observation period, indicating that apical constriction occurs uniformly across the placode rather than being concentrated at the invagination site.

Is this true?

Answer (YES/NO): NO